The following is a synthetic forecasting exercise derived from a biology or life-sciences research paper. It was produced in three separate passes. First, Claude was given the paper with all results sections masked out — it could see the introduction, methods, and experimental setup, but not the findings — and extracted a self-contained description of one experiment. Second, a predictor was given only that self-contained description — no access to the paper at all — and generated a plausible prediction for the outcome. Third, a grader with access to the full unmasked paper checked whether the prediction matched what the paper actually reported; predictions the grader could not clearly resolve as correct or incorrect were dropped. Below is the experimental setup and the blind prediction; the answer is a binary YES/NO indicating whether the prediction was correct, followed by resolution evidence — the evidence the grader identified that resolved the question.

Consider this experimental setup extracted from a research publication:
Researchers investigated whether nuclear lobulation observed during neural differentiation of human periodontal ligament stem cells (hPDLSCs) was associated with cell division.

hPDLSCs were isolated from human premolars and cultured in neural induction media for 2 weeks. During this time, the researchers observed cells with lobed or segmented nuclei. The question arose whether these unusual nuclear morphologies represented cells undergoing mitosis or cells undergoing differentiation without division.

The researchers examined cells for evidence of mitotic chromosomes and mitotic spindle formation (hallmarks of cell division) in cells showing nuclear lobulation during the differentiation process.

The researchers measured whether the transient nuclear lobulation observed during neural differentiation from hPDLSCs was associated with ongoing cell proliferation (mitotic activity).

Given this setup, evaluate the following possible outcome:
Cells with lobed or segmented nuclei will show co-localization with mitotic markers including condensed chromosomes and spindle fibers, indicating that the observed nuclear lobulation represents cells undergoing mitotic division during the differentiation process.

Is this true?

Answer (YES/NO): NO